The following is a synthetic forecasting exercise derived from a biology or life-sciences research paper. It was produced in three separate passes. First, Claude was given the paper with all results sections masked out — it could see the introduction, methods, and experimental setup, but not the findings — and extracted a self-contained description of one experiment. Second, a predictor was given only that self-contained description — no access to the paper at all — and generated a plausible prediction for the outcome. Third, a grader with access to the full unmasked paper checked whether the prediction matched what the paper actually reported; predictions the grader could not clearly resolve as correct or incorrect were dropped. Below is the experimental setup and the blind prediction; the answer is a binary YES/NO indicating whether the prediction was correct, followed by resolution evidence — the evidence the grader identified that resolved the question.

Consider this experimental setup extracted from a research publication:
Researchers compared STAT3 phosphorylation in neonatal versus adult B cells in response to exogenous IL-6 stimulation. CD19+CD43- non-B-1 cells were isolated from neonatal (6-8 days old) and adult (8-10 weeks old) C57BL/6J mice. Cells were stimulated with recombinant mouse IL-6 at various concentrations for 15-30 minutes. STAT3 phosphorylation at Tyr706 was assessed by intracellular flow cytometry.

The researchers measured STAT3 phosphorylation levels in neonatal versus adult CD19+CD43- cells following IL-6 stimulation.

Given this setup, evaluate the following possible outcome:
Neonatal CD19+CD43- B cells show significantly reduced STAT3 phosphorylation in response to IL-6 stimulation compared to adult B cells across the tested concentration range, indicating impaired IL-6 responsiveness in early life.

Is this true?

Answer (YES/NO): NO